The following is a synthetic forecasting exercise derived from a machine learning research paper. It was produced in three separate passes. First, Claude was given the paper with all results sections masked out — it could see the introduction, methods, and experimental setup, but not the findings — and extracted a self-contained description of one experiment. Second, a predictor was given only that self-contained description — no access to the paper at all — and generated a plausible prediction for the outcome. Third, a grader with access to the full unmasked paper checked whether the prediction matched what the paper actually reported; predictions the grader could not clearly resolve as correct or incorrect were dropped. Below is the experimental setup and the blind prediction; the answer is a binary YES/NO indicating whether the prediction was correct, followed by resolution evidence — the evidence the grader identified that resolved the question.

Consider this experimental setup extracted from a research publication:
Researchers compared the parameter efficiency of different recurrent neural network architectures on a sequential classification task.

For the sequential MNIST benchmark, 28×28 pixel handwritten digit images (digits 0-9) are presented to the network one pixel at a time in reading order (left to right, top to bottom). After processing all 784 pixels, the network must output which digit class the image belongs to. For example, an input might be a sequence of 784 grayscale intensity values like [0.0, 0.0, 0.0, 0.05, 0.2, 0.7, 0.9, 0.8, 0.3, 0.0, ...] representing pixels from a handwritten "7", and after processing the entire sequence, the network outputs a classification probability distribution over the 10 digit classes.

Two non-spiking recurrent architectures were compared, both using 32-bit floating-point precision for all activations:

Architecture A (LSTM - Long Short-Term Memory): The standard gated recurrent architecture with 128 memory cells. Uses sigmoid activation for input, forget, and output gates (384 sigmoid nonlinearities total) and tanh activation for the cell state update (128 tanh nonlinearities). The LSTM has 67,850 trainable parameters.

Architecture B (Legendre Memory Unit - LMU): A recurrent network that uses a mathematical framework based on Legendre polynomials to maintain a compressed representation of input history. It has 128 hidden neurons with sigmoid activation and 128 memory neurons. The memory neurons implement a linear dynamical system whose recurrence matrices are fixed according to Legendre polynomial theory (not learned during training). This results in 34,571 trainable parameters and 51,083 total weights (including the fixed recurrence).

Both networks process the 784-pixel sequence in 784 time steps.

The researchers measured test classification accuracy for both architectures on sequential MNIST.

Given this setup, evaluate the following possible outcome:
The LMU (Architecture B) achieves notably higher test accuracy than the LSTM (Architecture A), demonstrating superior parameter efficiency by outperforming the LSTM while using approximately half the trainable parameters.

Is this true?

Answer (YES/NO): NO